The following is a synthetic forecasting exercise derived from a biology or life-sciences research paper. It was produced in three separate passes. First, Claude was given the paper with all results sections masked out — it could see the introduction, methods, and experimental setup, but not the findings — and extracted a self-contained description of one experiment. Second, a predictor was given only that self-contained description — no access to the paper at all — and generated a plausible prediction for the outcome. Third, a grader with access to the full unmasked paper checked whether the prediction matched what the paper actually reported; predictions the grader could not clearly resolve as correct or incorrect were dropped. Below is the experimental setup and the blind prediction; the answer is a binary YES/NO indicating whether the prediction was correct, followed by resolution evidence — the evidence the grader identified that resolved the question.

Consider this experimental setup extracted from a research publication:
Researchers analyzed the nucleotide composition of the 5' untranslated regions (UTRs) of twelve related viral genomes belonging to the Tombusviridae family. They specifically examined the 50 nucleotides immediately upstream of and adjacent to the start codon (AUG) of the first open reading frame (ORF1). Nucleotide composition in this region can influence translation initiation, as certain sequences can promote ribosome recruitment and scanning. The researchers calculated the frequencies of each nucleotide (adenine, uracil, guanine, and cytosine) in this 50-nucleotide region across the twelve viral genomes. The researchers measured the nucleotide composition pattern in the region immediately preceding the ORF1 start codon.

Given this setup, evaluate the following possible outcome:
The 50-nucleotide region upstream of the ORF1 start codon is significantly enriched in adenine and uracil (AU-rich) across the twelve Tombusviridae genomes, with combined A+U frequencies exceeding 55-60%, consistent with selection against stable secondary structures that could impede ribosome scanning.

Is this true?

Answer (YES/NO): NO